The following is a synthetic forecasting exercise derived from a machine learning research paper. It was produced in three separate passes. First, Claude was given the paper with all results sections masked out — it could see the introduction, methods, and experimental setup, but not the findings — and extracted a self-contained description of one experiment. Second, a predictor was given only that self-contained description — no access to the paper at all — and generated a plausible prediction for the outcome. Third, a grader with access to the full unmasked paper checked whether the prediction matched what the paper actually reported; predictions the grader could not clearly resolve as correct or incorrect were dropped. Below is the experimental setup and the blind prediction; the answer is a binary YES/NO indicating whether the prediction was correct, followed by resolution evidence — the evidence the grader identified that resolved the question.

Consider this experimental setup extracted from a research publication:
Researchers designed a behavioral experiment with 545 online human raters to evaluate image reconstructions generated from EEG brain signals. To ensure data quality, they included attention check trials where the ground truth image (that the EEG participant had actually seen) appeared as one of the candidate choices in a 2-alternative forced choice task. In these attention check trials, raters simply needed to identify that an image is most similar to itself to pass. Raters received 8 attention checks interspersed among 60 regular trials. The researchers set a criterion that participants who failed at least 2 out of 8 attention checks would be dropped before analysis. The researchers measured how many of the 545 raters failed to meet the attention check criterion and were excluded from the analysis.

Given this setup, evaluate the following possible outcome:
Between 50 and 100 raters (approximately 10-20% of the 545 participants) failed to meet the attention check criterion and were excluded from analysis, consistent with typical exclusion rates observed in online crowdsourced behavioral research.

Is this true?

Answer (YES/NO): NO